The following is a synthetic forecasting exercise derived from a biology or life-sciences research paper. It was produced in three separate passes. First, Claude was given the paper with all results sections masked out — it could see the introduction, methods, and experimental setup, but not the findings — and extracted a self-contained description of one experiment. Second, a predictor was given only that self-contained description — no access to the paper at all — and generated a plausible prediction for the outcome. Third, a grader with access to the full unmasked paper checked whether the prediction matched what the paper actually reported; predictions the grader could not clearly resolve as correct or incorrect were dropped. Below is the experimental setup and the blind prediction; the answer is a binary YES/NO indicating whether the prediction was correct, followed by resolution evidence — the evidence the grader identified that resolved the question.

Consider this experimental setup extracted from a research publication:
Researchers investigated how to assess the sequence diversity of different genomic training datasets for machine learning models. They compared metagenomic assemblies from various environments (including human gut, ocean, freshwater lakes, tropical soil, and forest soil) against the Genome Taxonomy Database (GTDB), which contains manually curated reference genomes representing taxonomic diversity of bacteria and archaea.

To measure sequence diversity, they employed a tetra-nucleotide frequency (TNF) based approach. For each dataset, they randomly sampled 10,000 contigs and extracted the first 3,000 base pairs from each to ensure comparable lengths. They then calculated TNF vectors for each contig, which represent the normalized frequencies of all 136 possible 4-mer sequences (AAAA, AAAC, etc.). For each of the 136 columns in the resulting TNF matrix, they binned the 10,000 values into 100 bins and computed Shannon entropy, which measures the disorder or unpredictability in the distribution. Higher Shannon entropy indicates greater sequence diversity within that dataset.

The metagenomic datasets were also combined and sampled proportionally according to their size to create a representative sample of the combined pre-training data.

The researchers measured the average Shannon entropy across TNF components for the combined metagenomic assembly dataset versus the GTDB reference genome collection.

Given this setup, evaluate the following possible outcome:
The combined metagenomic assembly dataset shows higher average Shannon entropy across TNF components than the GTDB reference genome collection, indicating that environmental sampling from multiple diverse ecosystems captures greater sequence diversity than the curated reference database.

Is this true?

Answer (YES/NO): NO